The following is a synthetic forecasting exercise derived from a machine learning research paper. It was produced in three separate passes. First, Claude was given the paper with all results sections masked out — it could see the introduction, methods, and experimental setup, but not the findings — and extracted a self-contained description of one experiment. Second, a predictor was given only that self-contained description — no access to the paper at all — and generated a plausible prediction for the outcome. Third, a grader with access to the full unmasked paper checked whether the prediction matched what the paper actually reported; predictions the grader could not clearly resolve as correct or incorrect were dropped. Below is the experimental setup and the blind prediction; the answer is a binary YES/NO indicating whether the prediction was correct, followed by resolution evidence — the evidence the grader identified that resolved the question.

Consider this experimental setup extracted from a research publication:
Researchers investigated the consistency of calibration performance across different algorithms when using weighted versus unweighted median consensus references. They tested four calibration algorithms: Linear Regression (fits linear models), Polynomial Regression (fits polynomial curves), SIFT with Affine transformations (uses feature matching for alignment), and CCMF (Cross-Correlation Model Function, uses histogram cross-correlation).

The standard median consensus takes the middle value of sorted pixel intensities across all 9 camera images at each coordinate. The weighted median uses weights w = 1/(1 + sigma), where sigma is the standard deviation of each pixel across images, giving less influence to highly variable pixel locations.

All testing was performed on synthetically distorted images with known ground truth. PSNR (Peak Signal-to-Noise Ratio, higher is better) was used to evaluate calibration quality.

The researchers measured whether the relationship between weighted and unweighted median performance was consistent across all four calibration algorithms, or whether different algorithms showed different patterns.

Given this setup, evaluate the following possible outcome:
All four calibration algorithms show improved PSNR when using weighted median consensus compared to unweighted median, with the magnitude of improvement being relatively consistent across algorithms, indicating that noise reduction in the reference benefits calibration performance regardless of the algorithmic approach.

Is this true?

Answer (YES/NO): NO